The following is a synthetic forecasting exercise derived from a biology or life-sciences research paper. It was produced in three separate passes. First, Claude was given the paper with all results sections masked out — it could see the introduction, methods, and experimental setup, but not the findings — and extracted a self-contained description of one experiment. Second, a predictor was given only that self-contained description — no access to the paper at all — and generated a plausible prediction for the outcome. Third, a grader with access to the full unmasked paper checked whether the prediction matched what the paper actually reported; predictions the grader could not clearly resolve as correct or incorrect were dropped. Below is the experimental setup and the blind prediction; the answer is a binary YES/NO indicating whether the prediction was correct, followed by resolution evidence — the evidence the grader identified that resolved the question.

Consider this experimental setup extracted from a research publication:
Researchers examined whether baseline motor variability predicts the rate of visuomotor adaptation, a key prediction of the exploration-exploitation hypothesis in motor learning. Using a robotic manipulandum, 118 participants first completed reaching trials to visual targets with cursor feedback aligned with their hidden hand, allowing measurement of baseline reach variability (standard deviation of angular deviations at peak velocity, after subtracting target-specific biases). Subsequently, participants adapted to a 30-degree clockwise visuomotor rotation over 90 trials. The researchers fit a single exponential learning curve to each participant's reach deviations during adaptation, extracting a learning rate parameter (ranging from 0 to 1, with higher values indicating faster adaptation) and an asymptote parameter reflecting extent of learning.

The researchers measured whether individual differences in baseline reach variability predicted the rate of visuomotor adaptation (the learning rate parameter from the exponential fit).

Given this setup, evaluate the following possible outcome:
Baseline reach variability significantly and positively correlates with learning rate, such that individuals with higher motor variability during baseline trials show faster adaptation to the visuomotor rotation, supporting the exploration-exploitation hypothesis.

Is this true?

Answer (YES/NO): NO